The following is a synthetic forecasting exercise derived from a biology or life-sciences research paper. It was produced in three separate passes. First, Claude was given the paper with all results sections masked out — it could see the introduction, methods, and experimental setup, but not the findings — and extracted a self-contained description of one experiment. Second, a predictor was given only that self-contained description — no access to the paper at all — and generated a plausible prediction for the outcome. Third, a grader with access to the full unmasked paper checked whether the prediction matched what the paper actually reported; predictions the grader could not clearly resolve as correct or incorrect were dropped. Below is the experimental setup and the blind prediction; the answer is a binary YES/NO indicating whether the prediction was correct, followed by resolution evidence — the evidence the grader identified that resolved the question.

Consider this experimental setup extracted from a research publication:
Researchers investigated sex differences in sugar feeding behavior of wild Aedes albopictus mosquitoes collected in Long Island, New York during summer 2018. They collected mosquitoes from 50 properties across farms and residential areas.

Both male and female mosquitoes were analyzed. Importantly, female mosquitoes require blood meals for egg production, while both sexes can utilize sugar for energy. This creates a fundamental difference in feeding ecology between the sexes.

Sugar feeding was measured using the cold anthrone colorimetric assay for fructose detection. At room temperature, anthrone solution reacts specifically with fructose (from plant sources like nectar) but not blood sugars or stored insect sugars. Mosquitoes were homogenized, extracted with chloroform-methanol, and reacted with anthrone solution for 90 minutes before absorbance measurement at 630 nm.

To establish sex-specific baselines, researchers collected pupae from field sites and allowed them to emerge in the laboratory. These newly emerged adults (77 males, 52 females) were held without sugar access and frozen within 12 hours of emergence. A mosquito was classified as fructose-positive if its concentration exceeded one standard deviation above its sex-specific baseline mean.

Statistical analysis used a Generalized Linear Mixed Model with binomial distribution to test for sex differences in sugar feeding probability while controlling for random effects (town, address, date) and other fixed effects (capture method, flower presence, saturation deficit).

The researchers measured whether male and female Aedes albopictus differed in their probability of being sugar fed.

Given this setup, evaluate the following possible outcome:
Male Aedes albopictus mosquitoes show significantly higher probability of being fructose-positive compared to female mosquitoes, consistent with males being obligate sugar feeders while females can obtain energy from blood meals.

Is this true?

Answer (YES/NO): YES